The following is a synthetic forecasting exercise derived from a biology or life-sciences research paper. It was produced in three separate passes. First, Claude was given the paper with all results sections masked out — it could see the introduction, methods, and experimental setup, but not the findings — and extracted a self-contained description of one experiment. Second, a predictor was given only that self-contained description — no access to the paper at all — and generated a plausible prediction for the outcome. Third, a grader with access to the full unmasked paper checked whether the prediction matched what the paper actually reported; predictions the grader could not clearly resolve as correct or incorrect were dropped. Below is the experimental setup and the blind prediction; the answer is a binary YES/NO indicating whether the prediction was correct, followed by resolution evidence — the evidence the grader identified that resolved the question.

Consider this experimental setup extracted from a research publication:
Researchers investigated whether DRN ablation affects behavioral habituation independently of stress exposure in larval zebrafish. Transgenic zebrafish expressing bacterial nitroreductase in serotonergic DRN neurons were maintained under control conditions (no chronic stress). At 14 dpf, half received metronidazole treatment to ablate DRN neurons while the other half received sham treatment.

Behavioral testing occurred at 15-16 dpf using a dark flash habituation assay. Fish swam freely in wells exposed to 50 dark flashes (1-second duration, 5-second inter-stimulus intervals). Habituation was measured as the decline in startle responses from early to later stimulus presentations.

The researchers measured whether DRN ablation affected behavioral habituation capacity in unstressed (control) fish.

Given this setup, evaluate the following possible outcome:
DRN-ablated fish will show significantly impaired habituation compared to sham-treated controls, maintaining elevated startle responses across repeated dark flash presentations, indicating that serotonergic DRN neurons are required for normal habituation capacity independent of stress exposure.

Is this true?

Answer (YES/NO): NO